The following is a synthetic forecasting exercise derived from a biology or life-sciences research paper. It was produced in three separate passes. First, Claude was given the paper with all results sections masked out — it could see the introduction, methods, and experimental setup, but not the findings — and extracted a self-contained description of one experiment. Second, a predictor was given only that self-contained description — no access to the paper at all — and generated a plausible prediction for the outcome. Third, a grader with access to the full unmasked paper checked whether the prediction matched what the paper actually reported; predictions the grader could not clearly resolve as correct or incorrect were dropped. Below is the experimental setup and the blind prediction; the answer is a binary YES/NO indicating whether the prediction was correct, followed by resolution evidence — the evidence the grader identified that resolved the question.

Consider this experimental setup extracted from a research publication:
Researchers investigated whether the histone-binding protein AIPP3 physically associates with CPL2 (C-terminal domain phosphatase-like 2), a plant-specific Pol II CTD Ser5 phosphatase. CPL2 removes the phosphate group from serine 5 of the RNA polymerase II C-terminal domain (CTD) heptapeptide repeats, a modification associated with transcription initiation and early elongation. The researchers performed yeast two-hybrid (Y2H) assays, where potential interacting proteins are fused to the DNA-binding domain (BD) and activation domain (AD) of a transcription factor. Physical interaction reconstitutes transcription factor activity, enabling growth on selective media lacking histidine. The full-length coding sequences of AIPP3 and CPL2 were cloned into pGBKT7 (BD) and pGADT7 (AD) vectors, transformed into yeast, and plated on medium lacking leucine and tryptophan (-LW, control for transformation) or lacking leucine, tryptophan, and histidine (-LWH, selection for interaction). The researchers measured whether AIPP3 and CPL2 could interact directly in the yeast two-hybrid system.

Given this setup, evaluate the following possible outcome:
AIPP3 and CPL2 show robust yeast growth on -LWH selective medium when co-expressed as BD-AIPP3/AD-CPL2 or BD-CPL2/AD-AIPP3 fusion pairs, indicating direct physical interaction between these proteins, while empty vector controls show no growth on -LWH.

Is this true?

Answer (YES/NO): NO